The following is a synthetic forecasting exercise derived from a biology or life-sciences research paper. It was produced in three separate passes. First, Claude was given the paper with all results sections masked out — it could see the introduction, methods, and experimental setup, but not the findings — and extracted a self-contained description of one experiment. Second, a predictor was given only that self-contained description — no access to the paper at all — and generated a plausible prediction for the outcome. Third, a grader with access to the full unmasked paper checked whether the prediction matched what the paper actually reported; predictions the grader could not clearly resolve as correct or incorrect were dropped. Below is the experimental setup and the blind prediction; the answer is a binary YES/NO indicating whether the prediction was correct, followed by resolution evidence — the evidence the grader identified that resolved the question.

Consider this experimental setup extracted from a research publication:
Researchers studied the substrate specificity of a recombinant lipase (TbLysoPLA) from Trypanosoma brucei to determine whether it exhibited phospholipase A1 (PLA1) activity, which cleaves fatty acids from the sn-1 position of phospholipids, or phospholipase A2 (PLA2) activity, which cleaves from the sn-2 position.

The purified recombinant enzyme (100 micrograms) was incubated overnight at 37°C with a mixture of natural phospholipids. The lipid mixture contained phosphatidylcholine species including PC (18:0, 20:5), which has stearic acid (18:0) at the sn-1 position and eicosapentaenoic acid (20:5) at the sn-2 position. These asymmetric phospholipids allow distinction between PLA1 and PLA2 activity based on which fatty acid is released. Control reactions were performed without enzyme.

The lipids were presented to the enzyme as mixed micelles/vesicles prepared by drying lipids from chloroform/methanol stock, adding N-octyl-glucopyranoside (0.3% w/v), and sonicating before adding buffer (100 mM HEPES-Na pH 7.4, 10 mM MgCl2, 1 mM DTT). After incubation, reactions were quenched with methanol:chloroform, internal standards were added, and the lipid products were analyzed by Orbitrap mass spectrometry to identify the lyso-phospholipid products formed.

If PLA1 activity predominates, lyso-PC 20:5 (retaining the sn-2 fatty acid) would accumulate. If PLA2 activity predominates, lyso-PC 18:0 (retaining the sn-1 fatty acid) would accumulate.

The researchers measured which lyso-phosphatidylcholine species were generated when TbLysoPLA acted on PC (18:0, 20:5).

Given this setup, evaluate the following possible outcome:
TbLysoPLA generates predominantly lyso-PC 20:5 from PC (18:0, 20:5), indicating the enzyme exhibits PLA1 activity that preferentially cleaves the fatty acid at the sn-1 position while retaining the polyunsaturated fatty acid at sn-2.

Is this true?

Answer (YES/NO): NO